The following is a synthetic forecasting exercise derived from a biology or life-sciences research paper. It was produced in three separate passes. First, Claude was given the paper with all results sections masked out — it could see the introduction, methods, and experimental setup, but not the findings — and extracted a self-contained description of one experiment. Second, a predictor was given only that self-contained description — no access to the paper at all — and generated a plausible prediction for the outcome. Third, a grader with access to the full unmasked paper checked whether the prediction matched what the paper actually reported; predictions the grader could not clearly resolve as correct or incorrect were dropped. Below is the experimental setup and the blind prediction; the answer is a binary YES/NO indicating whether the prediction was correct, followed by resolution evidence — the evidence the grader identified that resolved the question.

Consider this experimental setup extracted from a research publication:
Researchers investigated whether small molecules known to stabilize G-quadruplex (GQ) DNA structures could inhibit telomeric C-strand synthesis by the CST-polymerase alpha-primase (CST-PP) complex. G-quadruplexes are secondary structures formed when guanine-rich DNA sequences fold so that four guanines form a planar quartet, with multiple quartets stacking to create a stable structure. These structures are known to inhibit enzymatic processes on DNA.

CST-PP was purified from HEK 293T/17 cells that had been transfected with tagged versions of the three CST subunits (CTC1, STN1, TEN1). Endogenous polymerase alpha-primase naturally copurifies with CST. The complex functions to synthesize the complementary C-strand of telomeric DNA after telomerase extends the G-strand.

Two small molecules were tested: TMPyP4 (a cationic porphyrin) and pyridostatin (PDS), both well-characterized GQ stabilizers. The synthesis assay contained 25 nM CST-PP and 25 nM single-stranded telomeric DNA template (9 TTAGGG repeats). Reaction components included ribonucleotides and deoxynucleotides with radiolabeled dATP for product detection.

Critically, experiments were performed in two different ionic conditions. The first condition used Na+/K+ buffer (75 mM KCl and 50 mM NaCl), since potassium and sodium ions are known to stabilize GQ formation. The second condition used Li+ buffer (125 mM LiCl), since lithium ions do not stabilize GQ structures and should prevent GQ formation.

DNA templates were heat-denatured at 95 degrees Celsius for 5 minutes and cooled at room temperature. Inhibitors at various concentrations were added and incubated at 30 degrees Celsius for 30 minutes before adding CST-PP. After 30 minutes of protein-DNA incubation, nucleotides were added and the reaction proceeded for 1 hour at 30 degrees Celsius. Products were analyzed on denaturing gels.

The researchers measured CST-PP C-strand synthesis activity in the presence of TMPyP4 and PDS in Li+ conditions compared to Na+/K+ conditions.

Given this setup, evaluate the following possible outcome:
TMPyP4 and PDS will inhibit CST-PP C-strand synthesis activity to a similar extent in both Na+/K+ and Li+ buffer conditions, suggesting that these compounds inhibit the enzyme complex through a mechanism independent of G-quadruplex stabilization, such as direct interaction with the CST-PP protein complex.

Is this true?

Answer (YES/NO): NO